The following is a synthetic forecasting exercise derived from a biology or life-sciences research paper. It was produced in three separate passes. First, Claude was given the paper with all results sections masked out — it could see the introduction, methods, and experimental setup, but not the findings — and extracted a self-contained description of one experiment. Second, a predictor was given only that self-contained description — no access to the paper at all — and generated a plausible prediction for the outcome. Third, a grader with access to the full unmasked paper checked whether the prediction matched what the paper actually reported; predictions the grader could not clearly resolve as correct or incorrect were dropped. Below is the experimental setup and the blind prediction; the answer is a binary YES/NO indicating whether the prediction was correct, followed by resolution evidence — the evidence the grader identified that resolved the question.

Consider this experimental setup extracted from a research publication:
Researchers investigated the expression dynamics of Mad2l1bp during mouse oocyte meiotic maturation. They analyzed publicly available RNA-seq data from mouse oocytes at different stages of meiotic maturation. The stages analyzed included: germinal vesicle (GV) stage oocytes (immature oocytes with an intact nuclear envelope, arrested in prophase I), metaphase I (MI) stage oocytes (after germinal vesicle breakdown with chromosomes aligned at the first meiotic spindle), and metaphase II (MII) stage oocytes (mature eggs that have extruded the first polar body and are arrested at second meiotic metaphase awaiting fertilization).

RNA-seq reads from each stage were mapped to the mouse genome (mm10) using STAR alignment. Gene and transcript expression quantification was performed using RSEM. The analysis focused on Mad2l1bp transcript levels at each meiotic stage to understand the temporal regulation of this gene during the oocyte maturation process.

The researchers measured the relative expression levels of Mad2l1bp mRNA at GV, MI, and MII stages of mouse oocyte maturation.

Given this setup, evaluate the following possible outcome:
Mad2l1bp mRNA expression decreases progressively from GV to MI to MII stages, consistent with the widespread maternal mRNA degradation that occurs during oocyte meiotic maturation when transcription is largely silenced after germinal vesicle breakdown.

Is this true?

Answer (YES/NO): NO